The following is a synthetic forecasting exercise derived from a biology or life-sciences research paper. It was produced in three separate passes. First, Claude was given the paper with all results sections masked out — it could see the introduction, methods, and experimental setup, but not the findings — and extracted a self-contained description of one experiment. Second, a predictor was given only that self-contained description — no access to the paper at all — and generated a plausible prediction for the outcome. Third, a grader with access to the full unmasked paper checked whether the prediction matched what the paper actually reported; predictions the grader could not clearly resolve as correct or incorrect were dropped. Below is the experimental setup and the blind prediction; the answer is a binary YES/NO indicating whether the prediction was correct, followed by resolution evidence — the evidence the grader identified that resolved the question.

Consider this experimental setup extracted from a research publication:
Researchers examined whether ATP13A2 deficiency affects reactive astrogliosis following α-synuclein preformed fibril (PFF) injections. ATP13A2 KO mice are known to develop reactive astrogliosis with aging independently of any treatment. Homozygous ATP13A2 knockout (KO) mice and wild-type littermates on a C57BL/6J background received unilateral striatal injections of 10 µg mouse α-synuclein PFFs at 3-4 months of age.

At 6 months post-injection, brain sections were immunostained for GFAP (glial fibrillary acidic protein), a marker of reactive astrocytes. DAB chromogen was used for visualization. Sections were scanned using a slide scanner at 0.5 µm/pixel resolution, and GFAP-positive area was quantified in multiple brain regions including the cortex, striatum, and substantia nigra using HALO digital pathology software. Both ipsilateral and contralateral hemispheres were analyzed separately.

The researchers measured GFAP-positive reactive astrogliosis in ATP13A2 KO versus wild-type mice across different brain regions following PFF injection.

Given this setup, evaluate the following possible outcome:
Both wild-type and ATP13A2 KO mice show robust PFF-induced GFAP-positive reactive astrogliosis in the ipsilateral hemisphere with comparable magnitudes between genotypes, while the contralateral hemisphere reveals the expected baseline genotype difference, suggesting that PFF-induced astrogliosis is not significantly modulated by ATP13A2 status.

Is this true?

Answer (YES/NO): NO